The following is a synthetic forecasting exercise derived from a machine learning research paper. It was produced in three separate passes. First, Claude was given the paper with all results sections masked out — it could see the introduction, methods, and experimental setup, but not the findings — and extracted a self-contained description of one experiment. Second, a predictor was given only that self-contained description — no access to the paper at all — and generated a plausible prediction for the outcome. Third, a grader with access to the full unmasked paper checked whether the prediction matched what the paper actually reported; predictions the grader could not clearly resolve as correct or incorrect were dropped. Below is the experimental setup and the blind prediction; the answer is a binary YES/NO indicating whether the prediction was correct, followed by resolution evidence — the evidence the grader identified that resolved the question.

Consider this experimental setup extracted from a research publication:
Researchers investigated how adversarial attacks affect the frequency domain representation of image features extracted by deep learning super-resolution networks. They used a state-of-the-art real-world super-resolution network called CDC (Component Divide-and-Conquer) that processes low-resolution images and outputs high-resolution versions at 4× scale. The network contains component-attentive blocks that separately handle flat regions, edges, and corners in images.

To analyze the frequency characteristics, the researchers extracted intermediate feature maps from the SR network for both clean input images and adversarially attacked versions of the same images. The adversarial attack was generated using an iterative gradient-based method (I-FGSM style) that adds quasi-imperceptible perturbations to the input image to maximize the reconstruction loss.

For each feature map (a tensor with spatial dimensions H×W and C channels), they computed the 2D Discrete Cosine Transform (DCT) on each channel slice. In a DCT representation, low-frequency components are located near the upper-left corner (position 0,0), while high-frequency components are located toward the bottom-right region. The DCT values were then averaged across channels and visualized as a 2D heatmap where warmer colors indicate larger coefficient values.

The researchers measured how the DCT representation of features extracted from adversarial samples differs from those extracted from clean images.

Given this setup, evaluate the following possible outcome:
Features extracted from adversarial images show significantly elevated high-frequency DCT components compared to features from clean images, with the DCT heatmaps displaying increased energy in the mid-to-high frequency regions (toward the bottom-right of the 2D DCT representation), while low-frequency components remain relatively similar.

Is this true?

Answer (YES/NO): NO